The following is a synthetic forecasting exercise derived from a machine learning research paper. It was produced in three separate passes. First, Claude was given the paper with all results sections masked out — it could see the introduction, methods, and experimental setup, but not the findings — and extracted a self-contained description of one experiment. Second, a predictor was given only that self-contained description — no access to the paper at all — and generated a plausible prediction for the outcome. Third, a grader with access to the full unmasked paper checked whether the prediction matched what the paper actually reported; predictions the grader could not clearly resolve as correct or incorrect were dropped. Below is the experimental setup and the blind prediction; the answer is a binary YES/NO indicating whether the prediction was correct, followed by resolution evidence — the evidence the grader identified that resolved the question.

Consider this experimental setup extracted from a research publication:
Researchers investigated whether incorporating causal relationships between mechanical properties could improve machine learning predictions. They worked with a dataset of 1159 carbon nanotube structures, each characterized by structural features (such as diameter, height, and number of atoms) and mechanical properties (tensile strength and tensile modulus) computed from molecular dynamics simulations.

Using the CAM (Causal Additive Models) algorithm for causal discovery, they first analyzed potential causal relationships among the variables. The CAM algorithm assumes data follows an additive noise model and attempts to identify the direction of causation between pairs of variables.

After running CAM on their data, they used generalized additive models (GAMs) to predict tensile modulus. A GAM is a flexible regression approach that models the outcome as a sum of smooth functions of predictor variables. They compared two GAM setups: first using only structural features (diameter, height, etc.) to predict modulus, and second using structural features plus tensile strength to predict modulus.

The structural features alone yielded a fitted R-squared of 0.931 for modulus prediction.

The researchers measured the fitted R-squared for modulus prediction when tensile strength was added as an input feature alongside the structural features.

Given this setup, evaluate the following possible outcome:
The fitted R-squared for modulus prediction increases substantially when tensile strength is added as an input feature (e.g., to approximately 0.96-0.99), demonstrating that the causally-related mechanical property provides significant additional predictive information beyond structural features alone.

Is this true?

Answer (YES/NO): NO